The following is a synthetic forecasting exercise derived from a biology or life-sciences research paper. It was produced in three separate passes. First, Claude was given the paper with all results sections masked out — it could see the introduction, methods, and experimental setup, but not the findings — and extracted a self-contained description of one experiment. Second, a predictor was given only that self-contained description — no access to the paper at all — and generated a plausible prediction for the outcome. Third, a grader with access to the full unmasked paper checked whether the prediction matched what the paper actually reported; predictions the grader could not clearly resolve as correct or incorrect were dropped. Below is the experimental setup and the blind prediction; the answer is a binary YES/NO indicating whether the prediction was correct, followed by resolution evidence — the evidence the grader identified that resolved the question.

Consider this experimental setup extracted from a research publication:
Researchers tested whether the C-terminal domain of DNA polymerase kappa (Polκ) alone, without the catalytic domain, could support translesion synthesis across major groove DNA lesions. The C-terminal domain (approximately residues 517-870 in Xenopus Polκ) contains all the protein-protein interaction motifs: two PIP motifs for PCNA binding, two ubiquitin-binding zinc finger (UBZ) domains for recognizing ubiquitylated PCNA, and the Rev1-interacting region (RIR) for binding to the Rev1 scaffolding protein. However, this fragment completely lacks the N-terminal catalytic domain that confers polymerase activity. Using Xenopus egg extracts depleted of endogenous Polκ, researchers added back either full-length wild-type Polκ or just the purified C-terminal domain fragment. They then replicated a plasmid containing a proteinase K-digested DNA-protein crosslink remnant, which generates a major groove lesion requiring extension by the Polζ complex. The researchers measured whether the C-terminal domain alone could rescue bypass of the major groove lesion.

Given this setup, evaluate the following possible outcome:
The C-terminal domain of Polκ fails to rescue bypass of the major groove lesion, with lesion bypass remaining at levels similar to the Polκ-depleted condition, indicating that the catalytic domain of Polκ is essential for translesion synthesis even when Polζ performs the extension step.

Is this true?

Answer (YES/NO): NO